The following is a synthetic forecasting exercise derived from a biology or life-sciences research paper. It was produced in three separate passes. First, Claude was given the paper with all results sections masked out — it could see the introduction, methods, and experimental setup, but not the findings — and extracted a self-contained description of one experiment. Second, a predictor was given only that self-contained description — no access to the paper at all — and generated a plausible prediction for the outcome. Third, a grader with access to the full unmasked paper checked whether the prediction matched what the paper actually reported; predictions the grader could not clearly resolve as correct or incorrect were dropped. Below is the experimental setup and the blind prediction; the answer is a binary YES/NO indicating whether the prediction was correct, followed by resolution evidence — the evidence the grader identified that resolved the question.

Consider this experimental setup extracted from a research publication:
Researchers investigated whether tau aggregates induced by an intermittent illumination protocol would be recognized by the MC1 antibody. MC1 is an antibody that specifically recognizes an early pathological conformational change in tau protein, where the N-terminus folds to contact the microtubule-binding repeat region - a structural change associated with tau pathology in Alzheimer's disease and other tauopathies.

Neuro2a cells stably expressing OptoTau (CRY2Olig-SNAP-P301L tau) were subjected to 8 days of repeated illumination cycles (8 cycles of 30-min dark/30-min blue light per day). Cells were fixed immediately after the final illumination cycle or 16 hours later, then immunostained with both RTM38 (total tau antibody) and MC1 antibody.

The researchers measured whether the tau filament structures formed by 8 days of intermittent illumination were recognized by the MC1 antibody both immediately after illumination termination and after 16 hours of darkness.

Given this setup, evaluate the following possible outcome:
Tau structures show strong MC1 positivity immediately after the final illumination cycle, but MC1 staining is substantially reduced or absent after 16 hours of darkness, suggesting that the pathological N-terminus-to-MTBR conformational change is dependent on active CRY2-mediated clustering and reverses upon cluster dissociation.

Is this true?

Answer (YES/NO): NO